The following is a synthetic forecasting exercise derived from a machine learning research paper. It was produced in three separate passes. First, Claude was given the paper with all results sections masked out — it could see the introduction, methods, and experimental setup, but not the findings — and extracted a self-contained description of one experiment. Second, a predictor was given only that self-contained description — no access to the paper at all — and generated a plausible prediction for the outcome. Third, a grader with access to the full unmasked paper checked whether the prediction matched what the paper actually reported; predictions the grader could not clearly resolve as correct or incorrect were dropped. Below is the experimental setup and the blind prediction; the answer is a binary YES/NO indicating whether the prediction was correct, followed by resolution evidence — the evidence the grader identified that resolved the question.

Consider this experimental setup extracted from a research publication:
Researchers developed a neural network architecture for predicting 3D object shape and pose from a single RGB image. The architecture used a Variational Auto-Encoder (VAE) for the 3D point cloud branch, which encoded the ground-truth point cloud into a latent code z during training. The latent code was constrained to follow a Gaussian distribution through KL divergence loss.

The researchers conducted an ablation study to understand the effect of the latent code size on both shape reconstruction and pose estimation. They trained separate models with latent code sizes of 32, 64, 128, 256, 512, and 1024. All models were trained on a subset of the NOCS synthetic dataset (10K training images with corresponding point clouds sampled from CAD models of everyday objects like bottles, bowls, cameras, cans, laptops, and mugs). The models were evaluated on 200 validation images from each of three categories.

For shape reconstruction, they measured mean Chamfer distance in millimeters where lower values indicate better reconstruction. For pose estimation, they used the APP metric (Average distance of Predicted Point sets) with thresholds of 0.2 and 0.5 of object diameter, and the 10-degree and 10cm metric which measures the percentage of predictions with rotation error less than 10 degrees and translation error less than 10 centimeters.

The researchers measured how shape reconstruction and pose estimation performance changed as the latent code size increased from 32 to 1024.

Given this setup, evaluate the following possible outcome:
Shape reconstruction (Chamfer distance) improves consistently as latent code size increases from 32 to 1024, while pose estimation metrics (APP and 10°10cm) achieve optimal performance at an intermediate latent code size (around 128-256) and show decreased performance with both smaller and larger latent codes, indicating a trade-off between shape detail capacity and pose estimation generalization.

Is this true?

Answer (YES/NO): NO